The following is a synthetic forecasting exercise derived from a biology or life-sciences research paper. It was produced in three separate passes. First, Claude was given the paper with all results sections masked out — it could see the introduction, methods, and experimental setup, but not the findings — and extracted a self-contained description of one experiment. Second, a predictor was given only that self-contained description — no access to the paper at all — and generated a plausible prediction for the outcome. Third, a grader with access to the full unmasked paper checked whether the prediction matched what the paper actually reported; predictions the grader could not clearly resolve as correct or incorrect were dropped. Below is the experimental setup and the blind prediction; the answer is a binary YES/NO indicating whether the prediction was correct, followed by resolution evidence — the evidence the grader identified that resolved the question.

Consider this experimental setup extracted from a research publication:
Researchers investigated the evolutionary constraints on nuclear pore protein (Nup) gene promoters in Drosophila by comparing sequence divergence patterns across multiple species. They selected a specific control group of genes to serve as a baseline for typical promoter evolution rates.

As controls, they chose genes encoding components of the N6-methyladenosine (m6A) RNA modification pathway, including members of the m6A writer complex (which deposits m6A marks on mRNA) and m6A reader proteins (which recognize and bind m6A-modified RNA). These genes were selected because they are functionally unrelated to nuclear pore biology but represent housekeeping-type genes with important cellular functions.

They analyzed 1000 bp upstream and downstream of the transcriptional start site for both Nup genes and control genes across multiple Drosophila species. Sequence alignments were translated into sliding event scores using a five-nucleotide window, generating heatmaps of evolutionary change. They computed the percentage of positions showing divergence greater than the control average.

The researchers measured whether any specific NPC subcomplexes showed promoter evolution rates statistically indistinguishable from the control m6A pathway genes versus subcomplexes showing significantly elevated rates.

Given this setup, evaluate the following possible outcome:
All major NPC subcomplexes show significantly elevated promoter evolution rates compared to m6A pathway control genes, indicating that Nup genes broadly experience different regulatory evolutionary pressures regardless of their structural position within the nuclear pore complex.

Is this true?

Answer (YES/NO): NO